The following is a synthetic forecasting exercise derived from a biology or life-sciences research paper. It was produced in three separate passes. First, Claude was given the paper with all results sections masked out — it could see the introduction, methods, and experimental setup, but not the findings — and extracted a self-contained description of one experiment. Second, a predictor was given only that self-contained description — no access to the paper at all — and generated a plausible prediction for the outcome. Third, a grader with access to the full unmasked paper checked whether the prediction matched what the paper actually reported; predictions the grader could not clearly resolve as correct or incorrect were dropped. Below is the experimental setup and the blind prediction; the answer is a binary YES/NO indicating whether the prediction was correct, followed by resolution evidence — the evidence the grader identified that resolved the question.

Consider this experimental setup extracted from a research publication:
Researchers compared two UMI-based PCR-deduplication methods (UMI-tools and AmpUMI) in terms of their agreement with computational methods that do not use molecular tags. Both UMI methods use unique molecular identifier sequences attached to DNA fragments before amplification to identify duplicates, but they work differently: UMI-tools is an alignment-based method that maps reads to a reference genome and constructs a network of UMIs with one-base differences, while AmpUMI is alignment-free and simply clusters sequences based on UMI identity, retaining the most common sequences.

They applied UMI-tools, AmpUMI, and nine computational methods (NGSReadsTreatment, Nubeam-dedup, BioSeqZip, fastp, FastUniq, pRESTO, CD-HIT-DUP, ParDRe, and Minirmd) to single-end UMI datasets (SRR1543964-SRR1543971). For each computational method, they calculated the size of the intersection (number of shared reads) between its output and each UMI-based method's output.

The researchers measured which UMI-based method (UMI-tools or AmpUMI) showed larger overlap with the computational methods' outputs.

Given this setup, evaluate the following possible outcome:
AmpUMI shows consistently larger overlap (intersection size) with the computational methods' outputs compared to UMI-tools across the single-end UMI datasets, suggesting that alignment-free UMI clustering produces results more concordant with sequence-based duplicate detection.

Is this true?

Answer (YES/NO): YES